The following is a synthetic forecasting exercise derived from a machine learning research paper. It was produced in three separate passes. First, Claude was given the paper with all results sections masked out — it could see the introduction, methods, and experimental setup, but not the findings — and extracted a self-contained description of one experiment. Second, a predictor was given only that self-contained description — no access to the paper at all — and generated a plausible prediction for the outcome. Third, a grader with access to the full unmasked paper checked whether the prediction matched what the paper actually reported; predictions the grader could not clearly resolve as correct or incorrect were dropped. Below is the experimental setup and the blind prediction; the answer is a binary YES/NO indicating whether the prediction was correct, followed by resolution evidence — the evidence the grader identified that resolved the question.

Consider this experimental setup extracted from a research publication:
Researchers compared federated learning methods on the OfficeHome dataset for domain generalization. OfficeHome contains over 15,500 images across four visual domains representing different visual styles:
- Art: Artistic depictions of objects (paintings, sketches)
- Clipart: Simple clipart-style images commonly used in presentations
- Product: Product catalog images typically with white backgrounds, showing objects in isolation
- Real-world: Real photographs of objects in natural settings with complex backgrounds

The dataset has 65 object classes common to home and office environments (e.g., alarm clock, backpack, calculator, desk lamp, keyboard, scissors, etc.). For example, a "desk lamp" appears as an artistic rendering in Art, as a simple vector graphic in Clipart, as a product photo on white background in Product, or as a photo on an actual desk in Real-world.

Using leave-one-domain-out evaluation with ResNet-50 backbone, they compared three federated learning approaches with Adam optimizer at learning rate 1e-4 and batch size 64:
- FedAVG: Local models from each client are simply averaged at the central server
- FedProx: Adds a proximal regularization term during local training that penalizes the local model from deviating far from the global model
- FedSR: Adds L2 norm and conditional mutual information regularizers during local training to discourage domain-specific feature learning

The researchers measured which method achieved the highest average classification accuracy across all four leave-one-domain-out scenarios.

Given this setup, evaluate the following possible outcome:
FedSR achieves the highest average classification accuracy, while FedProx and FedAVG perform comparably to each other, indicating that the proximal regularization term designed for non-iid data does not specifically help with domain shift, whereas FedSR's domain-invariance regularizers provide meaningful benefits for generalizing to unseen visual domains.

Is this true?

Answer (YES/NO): NO